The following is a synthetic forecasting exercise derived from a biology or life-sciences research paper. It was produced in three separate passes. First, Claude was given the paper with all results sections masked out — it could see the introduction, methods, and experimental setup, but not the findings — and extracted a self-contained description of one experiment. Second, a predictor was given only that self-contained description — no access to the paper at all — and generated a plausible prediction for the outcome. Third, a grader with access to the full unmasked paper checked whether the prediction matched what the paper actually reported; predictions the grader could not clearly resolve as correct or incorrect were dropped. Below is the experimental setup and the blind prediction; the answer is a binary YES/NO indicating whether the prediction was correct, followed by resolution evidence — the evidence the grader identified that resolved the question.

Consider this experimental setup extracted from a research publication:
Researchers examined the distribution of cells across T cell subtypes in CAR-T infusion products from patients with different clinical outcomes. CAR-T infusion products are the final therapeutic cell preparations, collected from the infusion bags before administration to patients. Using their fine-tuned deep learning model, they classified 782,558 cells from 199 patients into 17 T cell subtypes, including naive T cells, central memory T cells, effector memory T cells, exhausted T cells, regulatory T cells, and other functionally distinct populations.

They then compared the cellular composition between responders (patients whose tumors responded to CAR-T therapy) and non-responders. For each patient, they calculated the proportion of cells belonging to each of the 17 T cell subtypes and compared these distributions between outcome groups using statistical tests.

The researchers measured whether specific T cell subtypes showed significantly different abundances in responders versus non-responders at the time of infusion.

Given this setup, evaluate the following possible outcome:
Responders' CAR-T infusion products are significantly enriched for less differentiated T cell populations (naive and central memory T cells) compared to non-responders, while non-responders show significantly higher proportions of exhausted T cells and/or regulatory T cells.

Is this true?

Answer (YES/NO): NO